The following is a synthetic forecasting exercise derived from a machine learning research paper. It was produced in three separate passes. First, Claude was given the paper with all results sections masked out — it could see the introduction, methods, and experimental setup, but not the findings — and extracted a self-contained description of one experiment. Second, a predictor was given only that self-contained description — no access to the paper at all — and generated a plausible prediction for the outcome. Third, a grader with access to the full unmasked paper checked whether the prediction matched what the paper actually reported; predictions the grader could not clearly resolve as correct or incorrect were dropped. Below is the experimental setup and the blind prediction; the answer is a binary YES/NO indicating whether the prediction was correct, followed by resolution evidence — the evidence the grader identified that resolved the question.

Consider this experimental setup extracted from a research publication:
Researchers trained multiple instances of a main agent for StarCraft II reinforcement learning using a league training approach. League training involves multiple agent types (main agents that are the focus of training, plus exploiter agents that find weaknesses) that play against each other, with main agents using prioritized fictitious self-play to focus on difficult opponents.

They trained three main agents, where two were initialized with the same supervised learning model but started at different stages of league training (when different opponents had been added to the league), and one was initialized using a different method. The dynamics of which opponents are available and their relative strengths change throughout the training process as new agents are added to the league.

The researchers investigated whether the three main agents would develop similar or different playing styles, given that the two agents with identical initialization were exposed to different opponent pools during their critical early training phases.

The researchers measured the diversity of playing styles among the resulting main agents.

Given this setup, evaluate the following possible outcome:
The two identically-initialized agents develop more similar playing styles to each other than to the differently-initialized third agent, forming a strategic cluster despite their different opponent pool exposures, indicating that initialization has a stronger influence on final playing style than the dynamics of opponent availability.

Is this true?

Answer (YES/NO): NO